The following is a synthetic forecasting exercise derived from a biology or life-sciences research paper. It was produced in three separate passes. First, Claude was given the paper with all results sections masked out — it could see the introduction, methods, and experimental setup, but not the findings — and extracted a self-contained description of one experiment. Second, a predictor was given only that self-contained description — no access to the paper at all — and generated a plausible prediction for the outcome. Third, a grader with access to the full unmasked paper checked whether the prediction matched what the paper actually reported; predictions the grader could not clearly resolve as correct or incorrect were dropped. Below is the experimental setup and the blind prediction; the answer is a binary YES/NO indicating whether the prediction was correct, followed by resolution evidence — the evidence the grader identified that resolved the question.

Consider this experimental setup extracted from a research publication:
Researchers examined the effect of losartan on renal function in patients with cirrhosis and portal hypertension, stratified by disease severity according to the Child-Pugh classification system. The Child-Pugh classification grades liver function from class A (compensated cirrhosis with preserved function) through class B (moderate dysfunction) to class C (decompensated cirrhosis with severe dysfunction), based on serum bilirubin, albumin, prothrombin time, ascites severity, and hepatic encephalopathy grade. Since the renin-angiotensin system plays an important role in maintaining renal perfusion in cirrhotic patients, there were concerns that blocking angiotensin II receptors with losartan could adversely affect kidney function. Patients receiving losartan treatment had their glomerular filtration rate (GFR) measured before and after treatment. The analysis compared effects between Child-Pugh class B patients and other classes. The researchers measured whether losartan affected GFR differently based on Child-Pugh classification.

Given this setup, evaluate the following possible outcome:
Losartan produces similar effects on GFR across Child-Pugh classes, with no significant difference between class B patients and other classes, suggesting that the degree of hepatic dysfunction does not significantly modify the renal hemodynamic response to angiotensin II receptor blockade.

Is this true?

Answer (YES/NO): NO